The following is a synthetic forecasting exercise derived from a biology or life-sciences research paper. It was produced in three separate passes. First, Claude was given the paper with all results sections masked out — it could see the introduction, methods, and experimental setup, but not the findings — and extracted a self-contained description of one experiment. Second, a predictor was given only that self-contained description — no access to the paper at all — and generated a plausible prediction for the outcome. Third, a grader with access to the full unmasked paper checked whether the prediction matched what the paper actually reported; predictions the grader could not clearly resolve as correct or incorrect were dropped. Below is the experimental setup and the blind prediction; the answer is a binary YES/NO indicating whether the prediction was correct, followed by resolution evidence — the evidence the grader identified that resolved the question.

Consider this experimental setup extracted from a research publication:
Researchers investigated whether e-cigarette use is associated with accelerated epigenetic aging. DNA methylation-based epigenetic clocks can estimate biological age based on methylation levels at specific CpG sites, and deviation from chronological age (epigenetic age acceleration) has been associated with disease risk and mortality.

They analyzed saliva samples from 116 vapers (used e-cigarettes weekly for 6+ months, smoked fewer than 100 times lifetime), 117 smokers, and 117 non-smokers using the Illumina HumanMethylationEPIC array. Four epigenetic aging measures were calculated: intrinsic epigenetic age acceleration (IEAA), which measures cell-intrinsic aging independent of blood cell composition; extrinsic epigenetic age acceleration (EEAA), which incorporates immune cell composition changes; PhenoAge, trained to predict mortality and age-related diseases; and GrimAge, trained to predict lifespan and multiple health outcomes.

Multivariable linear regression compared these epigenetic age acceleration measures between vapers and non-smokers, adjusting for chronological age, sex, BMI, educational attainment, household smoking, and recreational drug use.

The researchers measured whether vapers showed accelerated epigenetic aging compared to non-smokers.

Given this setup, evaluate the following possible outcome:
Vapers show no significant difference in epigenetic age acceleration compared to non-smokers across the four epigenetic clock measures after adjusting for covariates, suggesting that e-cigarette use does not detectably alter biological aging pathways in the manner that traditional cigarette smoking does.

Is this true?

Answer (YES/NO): YES